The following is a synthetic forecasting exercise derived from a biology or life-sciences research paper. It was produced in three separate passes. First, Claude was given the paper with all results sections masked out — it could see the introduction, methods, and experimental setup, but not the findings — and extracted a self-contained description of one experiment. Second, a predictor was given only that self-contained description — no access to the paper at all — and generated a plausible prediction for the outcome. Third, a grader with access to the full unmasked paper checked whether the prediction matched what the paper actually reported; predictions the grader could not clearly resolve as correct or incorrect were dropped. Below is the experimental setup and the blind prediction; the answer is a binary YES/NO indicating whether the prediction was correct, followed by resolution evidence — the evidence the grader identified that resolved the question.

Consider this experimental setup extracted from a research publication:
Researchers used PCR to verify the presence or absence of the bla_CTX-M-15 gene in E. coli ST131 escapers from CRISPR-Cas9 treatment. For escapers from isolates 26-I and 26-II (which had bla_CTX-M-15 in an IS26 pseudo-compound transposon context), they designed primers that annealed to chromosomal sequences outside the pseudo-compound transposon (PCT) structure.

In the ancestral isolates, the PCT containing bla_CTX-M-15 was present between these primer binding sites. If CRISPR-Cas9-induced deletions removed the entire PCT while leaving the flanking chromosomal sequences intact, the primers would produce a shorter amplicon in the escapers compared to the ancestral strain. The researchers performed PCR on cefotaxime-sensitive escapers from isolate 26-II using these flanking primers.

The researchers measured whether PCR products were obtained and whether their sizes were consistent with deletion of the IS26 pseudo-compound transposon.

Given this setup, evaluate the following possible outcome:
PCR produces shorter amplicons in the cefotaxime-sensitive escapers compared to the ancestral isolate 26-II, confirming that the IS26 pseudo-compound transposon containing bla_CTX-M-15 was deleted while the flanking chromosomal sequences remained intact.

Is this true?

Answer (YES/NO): YES